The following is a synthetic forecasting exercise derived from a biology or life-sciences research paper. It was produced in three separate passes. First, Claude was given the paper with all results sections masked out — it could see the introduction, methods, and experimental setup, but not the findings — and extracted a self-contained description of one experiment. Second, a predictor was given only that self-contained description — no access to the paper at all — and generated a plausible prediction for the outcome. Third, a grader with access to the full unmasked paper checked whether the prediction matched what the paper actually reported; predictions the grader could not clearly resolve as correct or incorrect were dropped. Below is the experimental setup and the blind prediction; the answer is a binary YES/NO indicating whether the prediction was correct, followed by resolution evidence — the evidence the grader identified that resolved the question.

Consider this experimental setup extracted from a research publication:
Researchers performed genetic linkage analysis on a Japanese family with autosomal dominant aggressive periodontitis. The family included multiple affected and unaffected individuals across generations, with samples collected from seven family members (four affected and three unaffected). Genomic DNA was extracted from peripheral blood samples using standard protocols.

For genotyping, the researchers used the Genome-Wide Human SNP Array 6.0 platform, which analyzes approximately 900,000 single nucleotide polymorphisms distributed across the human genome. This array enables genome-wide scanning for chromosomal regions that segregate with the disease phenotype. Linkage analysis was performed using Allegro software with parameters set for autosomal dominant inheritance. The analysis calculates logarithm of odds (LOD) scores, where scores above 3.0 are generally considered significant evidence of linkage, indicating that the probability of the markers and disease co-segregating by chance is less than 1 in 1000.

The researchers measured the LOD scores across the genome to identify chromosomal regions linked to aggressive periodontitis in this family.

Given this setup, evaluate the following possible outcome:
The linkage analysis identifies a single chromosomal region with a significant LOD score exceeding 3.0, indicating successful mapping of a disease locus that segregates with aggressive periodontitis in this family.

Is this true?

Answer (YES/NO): NO